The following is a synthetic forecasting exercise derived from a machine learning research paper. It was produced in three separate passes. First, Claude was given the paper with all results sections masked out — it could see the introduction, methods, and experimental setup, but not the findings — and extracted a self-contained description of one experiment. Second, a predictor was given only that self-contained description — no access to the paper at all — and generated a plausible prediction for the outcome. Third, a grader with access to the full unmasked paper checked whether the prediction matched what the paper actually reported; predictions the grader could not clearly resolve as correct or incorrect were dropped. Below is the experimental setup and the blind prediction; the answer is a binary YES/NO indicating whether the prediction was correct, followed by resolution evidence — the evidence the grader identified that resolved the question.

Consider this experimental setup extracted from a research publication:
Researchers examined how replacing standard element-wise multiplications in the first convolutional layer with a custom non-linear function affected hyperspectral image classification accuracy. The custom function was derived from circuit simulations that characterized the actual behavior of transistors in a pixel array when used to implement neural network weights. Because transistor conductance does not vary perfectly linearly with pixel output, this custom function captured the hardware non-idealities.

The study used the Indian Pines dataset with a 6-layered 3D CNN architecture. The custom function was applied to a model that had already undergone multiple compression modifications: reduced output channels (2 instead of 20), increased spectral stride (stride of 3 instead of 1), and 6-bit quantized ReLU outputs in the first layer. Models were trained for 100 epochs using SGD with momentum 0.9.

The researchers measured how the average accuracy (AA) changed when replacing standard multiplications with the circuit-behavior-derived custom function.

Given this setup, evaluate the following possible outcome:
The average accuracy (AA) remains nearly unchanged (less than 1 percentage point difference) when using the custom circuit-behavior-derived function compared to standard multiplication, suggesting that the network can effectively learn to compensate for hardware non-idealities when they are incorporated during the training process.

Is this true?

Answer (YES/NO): YES